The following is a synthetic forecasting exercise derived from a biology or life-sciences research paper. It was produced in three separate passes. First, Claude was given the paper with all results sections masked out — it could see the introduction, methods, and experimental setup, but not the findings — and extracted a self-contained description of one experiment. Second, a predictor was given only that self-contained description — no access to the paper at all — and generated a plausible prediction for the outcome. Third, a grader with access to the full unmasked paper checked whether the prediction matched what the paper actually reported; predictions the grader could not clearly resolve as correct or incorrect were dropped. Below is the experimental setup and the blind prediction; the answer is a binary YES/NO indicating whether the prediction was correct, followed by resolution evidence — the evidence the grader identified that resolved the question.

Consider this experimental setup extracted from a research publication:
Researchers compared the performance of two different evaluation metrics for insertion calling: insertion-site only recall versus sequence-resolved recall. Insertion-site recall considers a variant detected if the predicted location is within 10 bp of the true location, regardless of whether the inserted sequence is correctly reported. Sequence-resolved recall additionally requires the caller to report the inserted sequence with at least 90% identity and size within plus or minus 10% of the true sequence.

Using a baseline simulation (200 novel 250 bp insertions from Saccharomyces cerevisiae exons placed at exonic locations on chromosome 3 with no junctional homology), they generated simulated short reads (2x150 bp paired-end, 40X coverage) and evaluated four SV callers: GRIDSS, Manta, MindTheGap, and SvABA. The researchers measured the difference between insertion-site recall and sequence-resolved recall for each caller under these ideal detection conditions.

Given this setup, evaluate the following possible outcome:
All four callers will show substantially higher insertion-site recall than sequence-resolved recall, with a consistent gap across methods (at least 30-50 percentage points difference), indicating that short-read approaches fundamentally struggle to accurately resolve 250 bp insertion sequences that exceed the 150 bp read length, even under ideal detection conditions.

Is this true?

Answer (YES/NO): NO